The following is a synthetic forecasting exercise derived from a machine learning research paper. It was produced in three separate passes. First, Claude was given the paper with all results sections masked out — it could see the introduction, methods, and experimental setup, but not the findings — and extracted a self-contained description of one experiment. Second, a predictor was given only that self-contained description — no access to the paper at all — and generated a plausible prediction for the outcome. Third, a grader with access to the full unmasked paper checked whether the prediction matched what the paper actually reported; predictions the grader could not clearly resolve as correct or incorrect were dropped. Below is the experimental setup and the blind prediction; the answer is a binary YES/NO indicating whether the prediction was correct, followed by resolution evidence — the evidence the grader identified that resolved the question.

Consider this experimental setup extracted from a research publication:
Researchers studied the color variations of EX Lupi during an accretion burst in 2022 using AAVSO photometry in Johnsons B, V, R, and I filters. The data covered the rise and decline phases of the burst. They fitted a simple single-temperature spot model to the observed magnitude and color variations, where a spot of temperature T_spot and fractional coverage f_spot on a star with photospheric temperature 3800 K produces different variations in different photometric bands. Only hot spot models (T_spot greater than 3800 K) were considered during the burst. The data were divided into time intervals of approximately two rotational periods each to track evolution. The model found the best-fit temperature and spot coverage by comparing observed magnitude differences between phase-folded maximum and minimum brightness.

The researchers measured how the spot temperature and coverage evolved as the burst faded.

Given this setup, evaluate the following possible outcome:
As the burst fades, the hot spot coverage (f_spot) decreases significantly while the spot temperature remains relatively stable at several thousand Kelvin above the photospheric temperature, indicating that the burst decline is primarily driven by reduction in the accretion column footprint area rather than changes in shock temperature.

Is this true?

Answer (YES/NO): NO